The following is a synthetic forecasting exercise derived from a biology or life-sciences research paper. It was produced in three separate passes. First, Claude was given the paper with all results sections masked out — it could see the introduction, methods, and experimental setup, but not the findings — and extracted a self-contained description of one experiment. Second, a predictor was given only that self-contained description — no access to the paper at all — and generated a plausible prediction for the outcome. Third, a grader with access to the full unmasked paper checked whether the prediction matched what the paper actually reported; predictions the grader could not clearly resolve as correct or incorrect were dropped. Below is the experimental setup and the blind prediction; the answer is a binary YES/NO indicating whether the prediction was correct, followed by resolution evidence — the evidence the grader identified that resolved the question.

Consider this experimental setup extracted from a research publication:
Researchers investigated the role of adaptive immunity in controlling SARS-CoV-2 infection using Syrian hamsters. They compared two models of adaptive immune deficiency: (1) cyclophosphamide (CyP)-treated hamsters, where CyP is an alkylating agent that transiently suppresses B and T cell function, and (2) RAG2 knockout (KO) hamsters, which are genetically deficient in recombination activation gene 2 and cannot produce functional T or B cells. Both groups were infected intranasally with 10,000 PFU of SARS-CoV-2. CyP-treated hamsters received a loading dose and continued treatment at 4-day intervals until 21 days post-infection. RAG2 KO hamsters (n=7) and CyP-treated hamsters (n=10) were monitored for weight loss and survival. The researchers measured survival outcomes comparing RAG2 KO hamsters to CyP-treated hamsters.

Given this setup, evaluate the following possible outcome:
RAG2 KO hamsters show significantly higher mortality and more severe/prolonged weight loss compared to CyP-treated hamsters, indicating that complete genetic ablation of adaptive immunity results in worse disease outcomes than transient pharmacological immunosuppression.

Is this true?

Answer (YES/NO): NO